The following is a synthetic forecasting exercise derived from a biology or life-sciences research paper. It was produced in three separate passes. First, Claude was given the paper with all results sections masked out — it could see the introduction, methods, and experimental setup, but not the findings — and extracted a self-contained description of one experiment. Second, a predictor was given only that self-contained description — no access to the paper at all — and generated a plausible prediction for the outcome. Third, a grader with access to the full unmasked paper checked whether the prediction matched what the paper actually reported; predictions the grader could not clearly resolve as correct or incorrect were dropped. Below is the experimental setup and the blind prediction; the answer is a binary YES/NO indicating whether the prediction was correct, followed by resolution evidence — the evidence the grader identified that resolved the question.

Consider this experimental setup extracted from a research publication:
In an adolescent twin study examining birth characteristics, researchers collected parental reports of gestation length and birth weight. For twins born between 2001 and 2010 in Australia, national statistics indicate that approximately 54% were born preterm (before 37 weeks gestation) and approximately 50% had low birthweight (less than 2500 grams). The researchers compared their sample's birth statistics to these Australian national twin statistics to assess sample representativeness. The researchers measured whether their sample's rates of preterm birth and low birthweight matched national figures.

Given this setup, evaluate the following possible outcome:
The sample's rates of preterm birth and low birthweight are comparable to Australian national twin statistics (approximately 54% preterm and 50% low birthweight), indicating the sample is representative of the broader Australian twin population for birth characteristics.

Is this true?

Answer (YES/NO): YES